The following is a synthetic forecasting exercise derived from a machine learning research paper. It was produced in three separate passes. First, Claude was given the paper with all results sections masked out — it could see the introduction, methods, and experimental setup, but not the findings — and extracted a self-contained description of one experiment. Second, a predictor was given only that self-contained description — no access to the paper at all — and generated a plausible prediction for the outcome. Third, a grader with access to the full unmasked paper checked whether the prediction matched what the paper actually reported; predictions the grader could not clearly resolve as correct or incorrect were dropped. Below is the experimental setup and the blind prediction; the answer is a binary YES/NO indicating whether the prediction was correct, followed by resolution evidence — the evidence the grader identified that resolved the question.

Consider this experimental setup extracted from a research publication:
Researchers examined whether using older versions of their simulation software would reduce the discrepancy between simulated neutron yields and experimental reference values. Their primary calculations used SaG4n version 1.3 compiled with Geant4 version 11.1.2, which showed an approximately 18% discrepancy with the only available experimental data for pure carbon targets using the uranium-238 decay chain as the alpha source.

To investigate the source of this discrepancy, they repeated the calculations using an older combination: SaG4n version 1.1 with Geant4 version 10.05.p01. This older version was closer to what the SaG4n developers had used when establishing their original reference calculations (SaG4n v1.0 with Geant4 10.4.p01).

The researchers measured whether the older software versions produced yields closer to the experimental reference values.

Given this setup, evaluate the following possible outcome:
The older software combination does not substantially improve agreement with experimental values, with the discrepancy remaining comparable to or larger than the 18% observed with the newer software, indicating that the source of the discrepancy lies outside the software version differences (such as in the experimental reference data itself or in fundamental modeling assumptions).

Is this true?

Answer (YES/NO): NO